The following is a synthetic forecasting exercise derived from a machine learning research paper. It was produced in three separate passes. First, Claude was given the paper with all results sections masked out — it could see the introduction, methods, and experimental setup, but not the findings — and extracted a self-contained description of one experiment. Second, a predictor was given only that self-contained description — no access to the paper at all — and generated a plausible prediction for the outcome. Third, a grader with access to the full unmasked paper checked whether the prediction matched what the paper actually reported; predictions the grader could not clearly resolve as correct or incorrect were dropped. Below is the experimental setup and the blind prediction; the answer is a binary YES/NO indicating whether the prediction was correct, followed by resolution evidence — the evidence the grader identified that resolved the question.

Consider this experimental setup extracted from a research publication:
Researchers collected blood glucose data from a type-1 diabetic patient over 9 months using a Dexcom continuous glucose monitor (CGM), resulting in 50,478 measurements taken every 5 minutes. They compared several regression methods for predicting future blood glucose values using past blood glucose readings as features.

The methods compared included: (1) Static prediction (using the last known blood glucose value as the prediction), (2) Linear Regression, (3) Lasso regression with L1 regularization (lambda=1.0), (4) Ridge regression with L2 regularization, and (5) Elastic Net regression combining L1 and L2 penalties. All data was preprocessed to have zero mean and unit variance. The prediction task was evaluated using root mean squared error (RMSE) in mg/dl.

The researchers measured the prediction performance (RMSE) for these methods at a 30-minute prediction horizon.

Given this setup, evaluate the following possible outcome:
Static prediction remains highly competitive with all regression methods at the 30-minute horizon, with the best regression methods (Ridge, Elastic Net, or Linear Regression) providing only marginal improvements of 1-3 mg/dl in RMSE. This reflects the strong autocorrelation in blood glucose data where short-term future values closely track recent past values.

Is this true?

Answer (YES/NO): NO